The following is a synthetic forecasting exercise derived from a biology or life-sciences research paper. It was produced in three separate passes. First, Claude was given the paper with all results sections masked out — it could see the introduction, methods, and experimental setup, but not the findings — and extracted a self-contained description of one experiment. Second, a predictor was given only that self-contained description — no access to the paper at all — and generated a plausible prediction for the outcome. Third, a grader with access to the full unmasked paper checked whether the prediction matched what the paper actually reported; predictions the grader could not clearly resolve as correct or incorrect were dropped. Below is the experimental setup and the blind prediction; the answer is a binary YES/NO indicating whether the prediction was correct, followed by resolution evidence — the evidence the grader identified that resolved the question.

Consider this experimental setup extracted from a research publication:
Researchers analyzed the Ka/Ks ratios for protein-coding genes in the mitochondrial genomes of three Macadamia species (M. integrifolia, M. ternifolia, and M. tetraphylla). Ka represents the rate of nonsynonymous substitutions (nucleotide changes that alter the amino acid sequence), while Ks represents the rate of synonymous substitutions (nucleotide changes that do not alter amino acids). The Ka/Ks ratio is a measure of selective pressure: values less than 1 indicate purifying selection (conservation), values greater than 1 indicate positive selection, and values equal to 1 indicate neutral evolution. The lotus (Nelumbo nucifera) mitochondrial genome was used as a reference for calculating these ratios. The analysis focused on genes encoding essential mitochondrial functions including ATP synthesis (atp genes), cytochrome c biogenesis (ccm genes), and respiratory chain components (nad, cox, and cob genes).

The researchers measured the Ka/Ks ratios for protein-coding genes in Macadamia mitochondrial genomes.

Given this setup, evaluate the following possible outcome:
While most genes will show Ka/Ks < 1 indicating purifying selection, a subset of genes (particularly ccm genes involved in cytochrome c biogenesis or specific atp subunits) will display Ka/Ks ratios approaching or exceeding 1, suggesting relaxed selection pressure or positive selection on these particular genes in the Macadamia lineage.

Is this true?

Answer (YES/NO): NO